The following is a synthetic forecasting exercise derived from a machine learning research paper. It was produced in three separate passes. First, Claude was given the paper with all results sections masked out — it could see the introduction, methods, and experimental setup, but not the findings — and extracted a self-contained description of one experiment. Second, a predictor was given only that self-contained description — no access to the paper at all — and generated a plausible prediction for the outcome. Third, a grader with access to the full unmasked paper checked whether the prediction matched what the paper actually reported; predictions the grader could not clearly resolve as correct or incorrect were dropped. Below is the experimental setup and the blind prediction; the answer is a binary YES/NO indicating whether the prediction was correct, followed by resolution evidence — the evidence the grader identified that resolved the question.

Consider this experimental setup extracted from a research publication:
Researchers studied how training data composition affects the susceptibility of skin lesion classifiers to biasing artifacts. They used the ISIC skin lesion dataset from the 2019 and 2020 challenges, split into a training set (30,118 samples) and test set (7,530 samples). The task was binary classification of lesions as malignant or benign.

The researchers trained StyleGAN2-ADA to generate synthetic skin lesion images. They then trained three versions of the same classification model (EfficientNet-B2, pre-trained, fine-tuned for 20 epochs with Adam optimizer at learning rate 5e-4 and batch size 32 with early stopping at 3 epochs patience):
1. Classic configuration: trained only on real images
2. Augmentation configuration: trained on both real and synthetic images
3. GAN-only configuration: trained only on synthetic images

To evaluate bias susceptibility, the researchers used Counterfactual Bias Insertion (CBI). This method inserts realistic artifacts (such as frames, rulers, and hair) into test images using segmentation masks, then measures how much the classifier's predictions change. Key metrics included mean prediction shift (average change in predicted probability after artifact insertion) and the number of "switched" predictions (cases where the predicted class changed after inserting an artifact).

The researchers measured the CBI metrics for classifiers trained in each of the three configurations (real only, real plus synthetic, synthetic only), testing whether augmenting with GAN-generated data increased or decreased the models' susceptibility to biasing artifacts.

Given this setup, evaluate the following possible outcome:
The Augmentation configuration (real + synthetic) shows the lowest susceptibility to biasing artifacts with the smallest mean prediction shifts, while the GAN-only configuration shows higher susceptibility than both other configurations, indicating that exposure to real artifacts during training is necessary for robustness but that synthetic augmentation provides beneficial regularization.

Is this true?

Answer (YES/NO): NO